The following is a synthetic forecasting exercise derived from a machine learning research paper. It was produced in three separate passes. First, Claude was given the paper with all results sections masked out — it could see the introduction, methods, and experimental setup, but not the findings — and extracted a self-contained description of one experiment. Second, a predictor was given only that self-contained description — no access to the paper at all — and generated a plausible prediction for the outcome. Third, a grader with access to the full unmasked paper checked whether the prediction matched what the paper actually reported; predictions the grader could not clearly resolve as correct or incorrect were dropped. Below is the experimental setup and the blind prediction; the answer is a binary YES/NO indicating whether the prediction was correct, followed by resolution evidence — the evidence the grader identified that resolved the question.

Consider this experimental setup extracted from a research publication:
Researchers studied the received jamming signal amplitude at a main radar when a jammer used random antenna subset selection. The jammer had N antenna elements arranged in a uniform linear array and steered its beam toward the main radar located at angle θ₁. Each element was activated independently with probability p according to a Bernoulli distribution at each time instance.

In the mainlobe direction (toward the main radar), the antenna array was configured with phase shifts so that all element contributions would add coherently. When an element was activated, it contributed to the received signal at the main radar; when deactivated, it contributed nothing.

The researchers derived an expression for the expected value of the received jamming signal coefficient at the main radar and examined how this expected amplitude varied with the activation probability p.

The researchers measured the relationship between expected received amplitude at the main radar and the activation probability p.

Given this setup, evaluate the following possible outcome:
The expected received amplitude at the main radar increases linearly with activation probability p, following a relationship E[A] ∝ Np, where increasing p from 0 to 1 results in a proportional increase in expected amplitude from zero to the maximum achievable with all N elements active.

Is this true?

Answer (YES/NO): YES